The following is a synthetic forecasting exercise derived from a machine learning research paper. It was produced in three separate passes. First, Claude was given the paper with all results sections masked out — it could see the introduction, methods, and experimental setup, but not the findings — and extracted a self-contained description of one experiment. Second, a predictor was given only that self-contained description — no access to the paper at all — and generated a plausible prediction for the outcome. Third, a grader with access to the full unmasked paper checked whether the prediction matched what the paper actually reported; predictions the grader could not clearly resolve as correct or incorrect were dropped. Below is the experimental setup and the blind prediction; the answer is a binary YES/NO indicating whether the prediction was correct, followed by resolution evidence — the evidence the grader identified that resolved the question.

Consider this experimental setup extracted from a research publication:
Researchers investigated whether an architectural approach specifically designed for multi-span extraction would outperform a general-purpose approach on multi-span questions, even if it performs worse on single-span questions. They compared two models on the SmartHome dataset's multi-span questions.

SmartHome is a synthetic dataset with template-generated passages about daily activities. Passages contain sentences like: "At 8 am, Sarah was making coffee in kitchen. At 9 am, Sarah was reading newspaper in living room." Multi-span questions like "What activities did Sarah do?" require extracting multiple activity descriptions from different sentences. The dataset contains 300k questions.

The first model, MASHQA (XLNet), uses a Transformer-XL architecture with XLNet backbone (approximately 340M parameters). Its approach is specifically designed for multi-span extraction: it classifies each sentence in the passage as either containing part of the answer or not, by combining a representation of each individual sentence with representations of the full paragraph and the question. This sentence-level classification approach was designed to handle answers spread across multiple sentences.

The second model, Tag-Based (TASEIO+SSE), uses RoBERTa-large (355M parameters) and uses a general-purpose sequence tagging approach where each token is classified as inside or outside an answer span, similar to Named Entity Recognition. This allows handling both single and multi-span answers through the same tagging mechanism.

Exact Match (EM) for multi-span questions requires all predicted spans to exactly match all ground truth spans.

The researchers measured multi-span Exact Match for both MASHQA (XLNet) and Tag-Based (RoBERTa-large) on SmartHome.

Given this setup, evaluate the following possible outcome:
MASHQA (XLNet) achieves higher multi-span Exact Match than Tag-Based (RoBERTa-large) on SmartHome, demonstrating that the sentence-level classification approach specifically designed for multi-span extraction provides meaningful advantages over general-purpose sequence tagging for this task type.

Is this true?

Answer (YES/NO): YES